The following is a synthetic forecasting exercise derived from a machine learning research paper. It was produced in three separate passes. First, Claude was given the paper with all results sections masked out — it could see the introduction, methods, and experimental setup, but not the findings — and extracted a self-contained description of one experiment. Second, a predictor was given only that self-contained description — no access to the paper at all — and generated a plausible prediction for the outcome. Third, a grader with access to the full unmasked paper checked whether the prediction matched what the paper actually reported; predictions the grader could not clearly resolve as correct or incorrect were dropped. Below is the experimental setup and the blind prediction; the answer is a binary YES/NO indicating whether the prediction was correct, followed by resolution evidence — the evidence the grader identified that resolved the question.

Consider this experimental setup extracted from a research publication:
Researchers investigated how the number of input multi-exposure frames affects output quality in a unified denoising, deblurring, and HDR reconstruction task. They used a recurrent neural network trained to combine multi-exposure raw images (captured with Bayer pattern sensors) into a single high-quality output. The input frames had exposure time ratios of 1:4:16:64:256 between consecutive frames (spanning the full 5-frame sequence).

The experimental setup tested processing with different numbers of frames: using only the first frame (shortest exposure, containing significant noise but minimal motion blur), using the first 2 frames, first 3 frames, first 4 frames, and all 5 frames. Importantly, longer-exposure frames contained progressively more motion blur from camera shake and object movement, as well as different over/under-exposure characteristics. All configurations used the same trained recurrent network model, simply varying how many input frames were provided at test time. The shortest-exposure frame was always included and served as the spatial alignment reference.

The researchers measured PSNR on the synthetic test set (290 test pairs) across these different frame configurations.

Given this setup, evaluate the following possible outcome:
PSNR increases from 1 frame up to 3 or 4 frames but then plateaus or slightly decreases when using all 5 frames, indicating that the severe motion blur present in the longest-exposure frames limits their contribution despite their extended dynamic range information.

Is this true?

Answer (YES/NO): NO